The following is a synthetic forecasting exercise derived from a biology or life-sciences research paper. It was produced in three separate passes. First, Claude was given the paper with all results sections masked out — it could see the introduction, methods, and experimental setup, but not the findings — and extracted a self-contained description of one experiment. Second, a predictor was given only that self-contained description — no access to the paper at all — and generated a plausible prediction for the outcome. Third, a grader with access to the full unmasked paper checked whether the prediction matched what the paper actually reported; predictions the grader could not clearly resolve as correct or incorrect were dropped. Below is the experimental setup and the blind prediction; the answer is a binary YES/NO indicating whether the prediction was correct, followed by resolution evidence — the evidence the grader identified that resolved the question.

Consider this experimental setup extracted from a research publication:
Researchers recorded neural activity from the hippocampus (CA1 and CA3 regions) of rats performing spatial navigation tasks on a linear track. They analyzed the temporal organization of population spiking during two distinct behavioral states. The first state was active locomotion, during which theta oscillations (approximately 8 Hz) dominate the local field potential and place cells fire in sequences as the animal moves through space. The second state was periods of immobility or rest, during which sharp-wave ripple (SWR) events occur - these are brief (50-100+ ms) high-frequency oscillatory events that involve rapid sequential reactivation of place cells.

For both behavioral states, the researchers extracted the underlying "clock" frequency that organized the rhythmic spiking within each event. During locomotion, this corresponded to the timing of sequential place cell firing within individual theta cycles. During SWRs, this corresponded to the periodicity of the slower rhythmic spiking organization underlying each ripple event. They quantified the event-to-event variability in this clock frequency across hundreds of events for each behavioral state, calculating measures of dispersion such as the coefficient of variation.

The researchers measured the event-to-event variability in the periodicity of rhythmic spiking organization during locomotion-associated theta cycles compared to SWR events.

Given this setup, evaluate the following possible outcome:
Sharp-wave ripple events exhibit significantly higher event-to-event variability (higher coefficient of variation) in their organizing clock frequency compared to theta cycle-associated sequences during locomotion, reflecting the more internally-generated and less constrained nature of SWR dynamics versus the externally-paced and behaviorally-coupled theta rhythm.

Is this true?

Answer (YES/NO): YES